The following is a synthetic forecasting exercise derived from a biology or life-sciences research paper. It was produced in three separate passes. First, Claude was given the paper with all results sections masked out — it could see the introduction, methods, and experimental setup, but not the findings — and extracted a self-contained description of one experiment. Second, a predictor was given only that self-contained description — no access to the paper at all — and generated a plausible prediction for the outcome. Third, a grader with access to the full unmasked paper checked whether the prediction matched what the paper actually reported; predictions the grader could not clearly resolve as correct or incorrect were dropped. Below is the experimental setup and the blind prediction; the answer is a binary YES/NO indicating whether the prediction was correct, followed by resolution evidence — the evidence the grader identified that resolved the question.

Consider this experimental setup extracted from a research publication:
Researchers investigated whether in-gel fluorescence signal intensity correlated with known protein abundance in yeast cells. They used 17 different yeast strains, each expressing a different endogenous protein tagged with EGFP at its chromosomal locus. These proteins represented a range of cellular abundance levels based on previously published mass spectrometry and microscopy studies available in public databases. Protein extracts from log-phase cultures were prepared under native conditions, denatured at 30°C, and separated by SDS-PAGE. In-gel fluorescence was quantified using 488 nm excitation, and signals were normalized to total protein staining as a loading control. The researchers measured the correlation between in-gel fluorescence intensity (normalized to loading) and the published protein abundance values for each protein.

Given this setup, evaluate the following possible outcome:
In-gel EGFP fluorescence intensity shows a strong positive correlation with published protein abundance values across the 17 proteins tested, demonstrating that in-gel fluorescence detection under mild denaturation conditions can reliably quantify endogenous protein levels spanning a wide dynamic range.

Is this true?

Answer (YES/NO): YES